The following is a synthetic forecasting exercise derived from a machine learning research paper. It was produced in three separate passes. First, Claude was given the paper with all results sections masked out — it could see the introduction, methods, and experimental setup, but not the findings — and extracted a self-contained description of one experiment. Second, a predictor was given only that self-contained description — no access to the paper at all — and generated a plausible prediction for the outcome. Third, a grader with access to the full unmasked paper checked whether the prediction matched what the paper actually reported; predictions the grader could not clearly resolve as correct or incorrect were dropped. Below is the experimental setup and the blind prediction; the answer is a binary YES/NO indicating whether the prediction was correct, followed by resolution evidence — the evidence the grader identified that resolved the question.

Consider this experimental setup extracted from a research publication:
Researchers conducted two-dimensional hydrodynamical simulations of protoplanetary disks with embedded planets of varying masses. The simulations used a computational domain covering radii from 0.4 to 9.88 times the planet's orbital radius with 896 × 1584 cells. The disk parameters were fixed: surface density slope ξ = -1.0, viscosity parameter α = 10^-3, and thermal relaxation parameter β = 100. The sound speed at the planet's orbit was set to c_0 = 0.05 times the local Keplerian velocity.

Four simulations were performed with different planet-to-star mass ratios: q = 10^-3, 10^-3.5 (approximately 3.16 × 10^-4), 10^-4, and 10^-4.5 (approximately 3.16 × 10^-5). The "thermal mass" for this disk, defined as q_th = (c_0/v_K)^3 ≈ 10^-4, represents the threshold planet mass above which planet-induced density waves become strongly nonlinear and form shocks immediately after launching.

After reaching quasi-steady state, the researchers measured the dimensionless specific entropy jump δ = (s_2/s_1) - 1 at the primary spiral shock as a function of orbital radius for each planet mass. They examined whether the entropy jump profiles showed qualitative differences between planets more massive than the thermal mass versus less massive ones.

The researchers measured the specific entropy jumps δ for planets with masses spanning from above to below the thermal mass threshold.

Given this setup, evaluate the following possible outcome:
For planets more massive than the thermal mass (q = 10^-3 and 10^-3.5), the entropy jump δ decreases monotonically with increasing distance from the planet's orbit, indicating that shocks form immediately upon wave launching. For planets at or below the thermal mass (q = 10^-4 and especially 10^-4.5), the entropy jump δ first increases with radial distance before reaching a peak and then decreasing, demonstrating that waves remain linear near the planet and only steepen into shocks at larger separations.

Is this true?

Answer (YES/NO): NO